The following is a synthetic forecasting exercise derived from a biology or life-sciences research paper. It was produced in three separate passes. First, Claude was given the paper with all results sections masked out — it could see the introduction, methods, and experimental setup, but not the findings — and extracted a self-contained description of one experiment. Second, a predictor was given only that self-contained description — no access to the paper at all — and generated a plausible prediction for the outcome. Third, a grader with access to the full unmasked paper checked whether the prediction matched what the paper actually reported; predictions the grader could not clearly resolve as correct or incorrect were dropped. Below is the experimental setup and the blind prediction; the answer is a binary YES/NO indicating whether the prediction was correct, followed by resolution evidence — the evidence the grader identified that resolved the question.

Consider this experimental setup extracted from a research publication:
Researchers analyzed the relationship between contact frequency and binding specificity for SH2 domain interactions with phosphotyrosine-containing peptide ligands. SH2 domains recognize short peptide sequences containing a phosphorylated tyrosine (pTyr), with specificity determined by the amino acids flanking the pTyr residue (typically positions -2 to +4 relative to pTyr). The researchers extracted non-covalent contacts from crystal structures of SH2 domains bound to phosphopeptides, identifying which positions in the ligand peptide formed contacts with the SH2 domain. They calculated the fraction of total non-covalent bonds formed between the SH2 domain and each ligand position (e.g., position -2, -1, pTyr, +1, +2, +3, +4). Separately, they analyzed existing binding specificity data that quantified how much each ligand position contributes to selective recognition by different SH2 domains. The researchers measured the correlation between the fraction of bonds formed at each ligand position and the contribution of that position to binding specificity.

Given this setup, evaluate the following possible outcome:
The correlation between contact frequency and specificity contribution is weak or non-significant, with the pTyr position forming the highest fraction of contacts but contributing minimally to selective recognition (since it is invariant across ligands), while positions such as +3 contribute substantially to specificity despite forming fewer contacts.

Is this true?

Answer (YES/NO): NO